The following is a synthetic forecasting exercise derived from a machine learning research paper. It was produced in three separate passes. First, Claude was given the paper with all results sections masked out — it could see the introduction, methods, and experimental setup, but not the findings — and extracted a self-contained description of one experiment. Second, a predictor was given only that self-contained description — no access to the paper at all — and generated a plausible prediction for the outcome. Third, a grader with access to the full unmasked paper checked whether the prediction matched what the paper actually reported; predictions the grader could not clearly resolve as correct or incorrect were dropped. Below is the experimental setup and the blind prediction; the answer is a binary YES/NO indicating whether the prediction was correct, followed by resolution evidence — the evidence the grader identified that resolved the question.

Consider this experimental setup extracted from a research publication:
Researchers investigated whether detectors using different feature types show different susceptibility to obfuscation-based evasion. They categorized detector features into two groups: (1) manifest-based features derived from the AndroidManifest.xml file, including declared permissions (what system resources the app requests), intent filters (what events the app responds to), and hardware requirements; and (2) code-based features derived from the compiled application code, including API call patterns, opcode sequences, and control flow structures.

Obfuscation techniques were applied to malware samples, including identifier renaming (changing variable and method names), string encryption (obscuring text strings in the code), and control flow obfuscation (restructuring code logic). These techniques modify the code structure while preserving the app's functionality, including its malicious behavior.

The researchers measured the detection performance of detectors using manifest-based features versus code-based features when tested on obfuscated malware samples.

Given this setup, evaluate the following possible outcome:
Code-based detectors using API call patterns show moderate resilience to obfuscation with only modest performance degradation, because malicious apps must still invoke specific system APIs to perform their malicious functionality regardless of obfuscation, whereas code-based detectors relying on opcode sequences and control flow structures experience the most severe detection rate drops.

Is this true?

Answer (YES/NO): NO